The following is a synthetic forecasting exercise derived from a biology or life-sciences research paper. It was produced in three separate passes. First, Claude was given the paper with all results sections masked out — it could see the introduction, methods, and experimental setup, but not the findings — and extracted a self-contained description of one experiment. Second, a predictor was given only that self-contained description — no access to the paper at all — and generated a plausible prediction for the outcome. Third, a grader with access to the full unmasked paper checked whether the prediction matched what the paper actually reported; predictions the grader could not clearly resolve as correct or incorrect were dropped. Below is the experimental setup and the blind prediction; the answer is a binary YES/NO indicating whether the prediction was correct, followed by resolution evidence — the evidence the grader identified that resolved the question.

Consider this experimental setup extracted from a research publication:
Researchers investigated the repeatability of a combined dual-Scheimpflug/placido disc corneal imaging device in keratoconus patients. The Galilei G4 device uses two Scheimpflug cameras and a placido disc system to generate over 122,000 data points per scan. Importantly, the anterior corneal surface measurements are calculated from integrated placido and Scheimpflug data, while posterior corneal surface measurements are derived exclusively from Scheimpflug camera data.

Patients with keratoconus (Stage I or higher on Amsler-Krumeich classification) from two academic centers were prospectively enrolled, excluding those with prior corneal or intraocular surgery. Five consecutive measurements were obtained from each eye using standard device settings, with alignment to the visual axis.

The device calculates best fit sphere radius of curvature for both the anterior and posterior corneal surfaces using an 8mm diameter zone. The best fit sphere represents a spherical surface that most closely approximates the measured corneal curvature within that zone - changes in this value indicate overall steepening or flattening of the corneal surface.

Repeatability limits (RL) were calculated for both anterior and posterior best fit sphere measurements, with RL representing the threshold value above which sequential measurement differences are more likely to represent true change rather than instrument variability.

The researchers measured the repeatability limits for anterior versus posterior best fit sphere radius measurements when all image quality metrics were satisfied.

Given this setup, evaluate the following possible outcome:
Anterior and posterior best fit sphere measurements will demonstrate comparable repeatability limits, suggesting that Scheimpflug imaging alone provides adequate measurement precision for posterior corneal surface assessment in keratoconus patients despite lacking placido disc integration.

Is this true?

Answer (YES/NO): NO